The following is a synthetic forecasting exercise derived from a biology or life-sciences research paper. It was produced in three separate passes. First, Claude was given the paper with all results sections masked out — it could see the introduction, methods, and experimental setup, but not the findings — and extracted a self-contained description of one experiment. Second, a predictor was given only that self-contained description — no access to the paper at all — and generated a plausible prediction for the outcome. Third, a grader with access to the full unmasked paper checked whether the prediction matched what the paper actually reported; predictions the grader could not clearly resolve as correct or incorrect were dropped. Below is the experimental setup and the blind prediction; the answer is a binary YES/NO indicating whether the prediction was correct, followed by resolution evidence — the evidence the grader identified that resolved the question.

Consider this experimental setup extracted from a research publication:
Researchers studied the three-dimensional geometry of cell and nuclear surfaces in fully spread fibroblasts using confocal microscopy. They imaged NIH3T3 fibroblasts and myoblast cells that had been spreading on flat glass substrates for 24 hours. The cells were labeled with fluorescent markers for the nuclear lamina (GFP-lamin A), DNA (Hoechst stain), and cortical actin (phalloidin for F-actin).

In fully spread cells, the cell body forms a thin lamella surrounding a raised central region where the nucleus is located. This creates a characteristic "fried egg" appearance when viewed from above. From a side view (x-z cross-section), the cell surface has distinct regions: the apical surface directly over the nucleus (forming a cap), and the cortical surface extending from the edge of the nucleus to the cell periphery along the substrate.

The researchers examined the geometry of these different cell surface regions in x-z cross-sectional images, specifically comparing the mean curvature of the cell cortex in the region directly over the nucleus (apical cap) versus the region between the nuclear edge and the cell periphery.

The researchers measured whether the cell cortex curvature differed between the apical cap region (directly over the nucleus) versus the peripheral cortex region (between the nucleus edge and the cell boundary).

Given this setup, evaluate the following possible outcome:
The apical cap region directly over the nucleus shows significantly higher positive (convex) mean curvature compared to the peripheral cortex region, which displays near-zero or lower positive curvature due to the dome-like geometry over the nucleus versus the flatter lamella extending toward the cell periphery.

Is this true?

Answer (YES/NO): YES